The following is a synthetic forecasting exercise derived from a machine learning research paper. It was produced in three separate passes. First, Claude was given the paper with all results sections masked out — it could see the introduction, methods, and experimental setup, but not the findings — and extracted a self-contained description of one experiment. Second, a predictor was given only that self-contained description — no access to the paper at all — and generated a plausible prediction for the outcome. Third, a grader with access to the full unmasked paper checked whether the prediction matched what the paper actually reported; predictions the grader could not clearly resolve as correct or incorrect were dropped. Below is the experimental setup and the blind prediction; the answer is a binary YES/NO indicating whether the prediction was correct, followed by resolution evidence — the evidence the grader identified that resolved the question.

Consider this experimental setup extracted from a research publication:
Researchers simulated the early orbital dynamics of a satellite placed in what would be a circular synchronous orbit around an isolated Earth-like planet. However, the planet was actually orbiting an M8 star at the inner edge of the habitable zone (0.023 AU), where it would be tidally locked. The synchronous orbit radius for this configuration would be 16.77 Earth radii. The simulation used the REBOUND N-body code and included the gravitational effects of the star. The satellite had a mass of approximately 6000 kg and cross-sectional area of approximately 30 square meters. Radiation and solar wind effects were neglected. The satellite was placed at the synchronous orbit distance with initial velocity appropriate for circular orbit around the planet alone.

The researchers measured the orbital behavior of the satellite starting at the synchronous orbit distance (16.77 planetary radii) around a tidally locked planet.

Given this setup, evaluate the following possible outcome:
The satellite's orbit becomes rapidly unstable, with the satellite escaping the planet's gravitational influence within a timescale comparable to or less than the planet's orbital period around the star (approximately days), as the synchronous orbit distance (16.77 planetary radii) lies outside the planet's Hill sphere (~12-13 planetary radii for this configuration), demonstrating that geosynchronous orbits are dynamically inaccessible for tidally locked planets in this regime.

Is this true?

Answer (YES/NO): YES